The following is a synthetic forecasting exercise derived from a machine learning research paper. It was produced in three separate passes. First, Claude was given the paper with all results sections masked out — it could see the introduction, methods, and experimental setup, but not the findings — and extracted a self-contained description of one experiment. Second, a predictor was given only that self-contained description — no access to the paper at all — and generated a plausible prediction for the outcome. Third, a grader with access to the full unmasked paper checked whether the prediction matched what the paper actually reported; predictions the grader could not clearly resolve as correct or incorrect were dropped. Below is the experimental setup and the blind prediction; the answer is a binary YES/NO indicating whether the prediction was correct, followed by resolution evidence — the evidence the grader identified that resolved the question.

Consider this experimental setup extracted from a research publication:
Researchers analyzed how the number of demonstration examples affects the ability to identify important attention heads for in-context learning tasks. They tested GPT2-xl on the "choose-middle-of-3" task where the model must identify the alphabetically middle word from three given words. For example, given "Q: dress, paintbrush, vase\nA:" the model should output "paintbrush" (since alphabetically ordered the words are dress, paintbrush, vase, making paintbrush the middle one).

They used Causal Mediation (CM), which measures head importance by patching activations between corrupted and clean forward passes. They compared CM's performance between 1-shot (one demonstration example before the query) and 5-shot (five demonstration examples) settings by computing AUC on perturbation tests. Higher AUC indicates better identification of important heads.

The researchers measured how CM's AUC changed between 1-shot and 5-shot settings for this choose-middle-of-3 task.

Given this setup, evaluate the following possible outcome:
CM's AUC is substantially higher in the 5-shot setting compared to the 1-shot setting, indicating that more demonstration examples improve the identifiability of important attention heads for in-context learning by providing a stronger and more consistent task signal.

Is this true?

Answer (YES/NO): NO